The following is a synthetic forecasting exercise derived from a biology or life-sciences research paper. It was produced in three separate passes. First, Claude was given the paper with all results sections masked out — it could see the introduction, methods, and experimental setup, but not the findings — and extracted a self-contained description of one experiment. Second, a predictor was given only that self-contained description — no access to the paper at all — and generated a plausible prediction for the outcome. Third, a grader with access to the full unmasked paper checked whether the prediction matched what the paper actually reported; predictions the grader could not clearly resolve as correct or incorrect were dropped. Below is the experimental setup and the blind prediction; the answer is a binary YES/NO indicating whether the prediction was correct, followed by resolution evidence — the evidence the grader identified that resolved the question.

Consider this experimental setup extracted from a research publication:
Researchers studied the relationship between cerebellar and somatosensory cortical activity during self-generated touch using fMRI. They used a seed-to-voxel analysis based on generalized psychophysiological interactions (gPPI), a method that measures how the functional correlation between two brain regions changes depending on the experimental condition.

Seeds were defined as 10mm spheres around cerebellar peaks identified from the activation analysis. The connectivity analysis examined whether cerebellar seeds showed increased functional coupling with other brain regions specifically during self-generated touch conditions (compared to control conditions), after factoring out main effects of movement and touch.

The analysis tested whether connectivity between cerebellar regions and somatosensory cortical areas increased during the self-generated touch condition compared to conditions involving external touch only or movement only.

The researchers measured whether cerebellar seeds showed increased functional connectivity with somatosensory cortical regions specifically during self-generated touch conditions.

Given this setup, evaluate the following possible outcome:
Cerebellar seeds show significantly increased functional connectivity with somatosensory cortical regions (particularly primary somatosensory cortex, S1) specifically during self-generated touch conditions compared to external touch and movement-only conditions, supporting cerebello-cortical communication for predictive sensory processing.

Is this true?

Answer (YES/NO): YES